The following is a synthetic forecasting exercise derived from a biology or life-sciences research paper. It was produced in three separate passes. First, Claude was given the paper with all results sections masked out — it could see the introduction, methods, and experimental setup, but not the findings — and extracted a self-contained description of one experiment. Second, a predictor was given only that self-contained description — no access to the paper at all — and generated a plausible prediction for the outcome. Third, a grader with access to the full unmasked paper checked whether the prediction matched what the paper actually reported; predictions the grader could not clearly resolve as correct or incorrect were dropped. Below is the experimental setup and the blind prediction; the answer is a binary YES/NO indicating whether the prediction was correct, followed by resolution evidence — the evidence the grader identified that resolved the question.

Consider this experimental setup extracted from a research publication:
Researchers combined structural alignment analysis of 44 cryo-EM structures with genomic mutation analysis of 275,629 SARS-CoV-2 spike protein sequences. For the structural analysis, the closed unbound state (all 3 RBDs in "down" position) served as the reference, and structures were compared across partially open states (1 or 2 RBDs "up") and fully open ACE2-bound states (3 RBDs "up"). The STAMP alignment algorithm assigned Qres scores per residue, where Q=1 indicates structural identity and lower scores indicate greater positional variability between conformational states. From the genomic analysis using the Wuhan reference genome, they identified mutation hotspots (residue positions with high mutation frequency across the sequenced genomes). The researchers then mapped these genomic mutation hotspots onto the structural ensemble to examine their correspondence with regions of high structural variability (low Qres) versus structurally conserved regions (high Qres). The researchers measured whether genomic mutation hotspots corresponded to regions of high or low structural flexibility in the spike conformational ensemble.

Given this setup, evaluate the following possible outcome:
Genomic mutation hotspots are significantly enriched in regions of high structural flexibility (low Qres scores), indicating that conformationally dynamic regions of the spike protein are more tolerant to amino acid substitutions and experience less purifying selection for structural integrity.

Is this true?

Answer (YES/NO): NO